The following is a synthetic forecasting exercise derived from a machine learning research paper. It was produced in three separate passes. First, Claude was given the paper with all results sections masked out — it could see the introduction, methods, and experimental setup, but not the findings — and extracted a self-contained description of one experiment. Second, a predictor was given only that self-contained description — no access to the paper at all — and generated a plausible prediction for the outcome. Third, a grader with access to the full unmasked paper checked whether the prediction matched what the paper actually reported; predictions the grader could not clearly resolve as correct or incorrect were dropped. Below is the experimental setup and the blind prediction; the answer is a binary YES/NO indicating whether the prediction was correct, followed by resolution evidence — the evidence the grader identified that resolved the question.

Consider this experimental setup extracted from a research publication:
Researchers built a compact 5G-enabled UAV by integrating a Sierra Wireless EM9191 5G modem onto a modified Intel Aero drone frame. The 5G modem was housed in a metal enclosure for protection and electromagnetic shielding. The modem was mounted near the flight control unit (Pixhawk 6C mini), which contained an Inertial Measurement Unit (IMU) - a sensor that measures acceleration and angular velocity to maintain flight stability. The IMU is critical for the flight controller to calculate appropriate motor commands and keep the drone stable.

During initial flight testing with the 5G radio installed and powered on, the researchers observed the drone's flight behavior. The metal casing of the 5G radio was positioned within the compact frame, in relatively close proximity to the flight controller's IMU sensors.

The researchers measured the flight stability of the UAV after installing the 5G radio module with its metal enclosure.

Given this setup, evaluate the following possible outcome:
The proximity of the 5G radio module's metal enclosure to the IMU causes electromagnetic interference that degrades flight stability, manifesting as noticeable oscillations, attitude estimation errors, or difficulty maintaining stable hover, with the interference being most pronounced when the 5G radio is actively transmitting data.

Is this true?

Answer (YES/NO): NO